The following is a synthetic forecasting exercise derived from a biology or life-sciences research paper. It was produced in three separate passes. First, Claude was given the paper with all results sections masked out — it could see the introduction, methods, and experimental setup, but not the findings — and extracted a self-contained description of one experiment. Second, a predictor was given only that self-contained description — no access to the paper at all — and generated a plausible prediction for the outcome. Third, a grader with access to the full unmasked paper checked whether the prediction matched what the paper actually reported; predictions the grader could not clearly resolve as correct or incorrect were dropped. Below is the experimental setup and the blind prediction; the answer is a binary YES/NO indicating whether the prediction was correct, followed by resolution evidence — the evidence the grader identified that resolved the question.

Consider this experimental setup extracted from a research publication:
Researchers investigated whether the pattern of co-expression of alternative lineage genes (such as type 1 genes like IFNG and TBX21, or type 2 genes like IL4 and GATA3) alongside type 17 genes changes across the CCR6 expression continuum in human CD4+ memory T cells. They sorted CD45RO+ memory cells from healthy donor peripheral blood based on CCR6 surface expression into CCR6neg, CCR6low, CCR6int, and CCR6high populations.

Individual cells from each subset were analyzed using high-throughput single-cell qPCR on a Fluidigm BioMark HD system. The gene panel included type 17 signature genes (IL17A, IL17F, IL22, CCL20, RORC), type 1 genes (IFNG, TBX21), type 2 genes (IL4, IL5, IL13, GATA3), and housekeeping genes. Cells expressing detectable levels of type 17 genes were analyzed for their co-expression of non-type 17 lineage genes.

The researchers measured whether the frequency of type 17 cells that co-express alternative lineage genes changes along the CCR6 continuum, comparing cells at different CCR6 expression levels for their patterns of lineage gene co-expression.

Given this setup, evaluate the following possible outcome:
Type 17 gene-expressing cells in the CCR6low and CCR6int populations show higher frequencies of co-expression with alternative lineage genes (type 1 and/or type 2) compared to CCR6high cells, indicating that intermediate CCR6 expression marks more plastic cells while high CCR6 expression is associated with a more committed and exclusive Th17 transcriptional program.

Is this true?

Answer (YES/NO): YES